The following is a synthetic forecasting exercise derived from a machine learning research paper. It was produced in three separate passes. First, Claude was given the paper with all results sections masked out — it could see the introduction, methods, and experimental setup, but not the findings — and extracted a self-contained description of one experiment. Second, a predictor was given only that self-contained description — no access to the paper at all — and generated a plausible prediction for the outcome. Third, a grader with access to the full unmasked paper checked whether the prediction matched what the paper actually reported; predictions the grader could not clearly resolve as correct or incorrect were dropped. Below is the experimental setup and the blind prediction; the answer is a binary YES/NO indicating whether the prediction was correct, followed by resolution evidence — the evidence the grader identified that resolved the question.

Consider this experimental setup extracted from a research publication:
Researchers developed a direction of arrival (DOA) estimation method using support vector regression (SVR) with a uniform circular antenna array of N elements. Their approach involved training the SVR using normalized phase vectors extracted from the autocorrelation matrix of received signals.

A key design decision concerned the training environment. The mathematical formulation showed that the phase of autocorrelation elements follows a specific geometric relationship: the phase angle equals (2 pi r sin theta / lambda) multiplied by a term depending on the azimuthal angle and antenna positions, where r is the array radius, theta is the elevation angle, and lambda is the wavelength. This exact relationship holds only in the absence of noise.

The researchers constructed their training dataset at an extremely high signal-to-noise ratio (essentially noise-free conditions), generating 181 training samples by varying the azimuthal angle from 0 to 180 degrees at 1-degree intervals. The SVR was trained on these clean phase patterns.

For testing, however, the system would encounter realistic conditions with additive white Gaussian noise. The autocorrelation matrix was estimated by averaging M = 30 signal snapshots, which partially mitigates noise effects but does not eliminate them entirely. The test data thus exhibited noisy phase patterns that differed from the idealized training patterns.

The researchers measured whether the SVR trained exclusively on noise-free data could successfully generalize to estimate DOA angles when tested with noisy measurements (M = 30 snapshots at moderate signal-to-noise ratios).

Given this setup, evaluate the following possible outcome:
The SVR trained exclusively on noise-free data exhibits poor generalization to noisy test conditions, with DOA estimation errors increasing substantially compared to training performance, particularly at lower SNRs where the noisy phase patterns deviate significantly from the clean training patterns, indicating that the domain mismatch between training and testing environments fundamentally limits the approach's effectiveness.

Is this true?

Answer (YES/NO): NO